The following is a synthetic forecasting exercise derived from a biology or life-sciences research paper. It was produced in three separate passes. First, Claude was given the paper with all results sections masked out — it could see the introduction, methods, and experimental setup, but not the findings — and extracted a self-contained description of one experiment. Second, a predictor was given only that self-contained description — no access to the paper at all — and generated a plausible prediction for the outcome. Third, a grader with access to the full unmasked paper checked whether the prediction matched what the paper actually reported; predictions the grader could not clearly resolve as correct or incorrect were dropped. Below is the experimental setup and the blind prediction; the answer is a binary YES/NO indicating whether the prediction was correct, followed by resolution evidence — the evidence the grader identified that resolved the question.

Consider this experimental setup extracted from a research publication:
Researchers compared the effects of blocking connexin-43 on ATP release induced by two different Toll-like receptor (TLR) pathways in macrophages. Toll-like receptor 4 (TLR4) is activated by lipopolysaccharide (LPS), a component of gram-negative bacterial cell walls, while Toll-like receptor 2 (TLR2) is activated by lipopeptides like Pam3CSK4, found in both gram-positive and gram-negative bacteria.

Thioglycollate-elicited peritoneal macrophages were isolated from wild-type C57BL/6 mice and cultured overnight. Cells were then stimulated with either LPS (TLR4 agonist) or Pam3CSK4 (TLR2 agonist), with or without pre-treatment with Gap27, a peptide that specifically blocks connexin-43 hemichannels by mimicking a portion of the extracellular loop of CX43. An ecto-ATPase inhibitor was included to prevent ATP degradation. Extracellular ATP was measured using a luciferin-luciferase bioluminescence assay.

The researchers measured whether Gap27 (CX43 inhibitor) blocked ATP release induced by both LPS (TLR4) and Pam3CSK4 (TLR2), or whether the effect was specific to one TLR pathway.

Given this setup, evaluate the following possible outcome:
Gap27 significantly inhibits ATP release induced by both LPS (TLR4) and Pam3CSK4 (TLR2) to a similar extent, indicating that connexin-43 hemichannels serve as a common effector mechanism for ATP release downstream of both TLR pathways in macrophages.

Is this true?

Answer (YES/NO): YES